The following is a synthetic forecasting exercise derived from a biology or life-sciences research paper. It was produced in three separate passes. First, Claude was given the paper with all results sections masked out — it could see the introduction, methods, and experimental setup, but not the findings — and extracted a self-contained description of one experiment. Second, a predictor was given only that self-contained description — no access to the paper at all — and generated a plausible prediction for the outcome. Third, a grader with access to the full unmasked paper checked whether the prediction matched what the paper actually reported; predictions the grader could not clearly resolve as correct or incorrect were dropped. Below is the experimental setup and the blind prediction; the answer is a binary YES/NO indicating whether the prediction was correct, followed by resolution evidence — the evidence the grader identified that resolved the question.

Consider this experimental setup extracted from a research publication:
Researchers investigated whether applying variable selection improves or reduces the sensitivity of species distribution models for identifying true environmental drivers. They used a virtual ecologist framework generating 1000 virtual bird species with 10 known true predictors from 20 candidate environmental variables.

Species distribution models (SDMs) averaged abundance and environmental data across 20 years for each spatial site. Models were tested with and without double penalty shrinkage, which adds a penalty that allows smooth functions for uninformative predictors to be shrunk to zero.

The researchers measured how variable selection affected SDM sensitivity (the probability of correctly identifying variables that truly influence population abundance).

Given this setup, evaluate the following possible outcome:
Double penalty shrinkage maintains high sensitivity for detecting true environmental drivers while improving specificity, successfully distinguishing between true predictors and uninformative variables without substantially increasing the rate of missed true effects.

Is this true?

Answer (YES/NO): NO